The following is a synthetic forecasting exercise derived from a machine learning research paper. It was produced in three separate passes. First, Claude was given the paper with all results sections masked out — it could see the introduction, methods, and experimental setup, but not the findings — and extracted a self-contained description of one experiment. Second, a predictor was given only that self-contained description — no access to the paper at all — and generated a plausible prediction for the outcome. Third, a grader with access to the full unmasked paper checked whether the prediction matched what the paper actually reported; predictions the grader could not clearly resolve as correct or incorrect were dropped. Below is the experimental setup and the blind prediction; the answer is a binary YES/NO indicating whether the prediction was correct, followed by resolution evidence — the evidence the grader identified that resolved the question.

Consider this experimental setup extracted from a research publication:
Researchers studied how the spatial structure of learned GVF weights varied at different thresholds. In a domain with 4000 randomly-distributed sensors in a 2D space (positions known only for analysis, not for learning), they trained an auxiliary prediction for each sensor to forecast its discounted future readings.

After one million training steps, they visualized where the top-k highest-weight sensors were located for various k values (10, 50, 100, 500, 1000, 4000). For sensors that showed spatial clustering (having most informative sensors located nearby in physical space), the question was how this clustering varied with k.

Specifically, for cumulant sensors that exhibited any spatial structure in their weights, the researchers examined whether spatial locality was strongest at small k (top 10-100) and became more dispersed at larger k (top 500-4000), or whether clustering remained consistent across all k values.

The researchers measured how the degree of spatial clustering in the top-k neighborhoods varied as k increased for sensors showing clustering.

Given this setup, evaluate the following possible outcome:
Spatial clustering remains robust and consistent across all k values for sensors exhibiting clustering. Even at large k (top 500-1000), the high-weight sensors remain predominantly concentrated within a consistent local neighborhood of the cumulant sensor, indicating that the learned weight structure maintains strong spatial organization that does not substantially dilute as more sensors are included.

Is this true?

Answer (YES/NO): NO